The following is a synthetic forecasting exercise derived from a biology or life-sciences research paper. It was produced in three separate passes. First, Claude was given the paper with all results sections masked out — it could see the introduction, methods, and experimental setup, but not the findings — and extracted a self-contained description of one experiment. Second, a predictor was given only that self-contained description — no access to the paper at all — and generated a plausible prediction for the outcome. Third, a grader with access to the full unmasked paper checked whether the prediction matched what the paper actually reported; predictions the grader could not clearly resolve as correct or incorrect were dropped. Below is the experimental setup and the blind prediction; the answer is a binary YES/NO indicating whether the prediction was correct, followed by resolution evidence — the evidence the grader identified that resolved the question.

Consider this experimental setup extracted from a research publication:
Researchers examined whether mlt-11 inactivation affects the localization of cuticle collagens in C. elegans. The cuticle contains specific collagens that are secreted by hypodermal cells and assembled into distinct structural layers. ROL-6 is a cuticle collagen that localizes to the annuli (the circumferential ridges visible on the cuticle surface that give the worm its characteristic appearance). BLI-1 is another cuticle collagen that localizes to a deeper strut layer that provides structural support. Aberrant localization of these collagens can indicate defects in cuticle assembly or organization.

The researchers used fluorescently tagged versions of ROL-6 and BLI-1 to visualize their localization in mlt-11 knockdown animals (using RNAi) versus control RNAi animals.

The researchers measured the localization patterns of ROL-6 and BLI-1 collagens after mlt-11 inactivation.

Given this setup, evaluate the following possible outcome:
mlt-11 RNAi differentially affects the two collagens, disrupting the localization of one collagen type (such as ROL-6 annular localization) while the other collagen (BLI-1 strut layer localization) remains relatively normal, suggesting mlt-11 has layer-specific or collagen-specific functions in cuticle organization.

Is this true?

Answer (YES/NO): NO